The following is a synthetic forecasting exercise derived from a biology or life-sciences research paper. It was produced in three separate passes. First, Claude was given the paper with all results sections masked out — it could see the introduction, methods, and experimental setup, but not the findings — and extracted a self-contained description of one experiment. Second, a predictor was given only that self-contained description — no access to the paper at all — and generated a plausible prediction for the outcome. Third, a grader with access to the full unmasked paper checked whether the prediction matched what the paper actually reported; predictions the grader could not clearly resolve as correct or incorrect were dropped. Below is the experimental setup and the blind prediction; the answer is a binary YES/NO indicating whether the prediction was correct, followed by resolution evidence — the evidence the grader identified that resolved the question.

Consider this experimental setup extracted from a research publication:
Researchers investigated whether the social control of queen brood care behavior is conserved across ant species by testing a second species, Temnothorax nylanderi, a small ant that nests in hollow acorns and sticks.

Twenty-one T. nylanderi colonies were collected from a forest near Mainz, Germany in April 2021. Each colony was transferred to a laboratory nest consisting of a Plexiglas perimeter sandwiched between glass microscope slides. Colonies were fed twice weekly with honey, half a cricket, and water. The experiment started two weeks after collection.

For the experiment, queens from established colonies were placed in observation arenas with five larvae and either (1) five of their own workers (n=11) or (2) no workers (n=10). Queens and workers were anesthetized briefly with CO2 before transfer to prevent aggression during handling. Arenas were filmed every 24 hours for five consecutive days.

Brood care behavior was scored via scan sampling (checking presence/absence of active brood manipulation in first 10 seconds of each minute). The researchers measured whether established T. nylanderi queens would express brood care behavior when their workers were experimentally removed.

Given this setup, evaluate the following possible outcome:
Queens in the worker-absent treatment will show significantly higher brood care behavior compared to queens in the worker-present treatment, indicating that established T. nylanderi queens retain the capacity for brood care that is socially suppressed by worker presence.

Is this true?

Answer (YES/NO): YES